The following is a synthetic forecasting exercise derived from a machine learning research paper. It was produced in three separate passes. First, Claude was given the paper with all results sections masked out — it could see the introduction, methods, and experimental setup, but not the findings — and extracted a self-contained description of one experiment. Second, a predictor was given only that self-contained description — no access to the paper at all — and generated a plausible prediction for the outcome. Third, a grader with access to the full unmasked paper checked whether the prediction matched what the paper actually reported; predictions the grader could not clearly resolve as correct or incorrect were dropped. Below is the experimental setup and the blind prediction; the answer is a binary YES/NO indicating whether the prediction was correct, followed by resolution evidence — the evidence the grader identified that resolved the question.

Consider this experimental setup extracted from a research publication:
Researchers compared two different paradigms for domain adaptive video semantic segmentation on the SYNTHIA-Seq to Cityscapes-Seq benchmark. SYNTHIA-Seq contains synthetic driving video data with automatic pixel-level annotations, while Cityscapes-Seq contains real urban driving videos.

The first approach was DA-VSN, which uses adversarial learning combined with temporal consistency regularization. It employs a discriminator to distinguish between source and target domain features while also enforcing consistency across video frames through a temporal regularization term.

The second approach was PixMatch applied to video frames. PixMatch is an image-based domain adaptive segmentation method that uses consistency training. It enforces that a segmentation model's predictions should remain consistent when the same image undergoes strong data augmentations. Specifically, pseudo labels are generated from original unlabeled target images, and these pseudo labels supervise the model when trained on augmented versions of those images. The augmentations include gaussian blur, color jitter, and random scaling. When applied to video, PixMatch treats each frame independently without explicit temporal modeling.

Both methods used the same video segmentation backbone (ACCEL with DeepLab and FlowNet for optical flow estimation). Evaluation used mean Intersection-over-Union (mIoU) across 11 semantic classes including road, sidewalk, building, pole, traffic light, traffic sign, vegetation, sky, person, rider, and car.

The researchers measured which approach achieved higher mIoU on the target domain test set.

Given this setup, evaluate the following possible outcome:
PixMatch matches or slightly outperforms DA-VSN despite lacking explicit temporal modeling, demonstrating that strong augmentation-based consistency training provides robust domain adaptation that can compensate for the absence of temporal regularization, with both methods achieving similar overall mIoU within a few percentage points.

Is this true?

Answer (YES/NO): YES